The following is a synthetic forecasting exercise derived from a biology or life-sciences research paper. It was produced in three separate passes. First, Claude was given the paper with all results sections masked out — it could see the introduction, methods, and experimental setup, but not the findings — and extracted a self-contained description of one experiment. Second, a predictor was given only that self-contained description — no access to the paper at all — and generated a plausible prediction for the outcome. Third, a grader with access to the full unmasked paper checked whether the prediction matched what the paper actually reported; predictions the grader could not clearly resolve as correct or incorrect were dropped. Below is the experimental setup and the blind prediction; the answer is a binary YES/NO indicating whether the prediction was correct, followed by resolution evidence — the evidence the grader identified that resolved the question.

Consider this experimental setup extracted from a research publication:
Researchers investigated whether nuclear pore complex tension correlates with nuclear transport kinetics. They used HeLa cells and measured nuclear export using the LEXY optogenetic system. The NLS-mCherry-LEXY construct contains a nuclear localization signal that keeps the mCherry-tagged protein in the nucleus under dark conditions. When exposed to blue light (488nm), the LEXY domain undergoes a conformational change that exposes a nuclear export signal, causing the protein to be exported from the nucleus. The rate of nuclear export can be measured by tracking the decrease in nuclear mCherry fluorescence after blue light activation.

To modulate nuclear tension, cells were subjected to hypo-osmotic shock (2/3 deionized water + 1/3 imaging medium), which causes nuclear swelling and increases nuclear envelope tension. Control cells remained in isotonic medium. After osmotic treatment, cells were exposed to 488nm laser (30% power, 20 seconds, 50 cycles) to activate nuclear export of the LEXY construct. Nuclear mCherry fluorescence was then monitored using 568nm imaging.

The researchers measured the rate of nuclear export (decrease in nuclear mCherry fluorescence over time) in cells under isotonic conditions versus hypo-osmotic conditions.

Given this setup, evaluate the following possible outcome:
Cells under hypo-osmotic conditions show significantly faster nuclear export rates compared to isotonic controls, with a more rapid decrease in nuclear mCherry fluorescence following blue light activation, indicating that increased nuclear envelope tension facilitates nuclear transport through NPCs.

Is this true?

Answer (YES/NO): YES